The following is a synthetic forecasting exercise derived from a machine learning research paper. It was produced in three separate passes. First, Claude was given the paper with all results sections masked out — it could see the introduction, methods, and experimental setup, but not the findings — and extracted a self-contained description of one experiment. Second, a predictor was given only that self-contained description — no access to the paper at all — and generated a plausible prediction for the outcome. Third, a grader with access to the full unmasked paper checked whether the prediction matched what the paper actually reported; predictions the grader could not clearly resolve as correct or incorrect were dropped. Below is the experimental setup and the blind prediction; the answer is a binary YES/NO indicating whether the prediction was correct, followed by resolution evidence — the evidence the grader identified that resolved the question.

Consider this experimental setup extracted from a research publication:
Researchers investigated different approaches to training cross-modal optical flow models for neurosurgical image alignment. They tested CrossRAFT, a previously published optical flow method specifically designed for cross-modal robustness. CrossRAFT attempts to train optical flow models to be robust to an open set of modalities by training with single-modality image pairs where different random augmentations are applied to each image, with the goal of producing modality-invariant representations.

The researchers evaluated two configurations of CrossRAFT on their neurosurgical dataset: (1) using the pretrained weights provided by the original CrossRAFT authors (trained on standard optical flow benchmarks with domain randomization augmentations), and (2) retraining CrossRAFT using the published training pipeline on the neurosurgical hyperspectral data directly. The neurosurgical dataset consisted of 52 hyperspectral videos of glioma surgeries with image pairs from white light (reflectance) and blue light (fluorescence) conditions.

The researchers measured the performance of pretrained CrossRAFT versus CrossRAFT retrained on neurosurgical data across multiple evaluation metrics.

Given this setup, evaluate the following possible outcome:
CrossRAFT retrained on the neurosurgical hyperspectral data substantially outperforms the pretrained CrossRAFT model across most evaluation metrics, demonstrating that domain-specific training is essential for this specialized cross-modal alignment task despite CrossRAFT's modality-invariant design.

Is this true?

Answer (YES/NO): NO